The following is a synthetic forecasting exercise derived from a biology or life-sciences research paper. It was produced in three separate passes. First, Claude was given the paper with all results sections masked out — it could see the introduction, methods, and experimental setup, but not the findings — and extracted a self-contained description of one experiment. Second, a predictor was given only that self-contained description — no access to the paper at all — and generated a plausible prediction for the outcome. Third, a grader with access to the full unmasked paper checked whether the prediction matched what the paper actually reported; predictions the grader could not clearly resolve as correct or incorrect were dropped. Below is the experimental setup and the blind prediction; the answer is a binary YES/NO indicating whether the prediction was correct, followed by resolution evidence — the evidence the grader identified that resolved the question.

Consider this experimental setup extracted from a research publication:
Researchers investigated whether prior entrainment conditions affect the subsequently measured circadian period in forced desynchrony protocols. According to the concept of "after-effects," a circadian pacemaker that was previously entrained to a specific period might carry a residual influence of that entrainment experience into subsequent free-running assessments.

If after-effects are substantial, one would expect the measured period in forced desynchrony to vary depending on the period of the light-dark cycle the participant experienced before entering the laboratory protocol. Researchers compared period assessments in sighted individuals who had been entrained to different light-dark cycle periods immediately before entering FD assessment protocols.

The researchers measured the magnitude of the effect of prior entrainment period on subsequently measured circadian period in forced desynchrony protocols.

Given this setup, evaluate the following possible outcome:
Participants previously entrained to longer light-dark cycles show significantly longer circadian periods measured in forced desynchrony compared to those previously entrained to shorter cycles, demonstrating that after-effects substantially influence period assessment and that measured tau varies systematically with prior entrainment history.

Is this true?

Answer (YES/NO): NO